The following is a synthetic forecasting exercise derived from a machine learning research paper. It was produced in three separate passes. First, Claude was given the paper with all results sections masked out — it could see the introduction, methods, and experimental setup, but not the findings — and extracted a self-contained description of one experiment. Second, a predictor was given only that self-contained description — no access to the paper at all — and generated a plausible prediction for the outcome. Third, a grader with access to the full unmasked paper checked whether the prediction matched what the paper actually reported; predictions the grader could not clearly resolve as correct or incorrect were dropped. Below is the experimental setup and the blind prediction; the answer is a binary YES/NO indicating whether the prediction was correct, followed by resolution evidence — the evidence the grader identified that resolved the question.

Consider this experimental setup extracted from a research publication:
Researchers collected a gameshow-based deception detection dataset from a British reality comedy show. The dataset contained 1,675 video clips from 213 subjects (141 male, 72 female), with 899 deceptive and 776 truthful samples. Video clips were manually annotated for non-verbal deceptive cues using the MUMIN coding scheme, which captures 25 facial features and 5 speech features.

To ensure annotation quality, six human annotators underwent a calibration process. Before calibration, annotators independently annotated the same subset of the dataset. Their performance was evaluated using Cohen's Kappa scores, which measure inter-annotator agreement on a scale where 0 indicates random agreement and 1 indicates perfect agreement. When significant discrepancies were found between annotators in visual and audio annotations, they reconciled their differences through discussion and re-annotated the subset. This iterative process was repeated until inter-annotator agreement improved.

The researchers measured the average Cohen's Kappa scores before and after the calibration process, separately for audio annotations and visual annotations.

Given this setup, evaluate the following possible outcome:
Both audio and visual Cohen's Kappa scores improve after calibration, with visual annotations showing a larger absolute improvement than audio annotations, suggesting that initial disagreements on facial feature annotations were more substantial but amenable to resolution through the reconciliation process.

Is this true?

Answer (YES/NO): YES